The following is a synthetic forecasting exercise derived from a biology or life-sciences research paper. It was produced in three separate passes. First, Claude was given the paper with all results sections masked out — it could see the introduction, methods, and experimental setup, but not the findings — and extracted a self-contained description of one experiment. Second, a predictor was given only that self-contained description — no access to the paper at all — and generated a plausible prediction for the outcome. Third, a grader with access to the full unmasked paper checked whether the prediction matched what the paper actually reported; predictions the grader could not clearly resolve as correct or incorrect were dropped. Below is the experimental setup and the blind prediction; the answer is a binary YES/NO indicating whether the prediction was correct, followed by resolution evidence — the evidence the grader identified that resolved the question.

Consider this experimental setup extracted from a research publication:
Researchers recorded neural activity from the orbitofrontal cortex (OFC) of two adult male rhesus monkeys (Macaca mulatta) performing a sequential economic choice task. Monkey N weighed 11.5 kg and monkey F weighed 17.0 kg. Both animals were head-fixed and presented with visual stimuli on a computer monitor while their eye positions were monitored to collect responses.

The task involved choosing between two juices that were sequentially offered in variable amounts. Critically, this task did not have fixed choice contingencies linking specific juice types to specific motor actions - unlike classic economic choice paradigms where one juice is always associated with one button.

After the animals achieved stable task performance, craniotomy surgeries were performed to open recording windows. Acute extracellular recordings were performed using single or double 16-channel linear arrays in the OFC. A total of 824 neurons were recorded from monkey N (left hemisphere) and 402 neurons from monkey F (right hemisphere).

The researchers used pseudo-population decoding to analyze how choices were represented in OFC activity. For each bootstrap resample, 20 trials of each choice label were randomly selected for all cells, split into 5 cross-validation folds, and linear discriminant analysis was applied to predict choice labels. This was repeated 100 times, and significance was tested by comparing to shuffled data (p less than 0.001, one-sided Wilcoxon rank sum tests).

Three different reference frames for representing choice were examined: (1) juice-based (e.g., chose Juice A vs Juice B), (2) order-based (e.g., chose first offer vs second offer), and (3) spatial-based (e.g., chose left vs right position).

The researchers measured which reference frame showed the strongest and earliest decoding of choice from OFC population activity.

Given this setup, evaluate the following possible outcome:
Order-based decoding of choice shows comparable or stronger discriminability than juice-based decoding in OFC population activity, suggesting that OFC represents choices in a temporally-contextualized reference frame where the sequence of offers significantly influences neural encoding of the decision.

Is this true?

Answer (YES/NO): YES